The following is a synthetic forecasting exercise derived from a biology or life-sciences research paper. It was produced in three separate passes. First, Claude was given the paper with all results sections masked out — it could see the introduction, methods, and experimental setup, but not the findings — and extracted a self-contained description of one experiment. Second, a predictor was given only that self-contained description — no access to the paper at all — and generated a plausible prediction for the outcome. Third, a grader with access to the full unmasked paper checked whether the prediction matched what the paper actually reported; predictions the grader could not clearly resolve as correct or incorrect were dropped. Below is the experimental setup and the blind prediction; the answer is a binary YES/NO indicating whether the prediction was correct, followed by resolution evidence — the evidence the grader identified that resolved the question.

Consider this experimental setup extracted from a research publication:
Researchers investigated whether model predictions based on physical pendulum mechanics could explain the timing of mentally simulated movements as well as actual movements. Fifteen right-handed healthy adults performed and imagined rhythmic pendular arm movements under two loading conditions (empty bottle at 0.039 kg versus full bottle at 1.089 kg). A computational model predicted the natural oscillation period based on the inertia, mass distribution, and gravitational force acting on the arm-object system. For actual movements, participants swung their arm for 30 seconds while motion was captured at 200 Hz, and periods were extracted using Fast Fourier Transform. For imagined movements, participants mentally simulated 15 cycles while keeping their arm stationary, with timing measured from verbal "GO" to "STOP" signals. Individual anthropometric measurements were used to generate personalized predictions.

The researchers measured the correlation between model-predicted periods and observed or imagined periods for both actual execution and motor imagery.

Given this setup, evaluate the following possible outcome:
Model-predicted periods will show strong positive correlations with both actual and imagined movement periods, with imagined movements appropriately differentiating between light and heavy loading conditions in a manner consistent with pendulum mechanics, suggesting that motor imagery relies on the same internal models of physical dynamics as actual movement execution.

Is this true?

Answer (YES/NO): YES